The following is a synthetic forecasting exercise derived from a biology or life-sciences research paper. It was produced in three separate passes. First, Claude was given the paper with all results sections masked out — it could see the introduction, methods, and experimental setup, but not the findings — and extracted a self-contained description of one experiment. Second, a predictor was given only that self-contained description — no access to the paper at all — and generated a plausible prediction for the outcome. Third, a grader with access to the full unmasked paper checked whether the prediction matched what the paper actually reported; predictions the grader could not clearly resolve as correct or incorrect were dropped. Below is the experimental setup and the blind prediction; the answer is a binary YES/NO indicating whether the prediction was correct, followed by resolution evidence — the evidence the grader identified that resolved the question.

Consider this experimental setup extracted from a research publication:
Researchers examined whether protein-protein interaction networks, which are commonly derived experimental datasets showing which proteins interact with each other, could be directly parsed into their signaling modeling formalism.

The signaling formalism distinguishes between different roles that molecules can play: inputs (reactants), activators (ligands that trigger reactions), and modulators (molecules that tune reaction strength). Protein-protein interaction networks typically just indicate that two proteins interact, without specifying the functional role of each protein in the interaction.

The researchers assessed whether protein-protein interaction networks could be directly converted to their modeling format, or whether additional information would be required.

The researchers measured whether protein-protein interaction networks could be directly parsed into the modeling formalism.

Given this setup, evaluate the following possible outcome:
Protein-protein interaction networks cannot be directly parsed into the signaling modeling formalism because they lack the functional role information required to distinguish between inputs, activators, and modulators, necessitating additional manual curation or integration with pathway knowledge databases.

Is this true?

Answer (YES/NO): YES